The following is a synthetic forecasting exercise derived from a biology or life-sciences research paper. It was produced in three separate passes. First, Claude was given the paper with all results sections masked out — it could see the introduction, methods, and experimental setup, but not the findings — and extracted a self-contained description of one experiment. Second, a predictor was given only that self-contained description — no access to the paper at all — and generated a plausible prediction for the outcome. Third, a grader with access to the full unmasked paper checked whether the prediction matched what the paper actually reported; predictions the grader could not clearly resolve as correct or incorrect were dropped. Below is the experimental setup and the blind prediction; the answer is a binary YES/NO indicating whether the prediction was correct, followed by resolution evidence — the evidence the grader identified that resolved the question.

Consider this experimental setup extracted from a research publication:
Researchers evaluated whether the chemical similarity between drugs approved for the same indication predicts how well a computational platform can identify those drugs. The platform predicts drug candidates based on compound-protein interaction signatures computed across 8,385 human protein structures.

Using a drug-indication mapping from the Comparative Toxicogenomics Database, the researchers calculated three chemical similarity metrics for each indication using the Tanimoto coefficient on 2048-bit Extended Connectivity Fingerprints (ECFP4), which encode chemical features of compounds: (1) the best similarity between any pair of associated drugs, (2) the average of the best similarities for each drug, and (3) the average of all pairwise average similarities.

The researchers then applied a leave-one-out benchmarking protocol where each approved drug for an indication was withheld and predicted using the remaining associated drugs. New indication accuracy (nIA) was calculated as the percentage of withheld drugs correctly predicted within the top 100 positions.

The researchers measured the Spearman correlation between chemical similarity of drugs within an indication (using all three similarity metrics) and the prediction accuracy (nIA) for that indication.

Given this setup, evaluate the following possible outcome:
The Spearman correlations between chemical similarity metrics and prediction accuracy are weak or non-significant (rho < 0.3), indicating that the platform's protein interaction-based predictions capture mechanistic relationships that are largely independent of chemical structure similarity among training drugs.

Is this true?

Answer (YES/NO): NO